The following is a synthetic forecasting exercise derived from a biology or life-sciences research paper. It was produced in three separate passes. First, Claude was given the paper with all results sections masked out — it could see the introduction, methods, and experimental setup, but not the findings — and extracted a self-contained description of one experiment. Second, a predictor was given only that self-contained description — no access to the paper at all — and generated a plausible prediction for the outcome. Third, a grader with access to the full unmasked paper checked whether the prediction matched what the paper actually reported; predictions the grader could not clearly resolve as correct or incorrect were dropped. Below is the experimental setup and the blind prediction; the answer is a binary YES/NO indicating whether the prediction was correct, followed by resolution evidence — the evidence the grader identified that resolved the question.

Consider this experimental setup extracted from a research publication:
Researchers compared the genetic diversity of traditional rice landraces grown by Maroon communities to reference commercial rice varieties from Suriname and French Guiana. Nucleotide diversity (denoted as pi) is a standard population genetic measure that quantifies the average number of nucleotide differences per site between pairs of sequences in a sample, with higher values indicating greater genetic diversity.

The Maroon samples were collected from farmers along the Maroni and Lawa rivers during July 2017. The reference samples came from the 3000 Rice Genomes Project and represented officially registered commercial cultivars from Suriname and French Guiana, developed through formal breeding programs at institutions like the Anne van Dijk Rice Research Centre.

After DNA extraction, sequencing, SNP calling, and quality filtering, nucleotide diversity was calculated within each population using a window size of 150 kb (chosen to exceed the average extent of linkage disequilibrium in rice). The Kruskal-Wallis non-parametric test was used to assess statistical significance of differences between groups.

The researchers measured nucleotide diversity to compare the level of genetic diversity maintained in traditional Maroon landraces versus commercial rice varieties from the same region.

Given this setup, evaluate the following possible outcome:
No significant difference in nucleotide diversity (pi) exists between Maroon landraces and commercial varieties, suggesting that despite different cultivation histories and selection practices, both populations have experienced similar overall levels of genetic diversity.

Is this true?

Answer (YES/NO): NO